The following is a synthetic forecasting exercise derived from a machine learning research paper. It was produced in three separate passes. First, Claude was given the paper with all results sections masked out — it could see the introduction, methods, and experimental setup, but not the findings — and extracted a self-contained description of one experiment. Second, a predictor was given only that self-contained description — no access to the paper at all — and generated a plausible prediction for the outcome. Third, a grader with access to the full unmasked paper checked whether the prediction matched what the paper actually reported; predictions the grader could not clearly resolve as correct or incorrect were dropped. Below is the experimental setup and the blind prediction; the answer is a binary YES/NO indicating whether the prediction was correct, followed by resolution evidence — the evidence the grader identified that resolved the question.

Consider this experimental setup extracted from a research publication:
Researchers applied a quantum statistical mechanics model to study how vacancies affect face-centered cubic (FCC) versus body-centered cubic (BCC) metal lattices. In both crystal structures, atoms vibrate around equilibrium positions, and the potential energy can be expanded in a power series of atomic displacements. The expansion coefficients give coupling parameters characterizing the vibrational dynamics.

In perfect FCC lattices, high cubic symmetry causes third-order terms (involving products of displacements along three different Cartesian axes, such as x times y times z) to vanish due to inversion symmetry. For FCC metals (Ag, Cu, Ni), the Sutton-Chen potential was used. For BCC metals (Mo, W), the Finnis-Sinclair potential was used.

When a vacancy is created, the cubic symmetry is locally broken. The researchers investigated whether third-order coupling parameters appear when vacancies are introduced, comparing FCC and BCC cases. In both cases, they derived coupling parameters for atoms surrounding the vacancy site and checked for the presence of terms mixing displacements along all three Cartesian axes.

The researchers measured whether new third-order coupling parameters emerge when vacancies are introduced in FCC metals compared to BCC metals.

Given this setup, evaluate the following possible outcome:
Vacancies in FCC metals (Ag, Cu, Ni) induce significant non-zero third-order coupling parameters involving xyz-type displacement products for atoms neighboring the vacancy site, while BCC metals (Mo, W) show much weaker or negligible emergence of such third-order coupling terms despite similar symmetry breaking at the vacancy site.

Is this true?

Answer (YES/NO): NO